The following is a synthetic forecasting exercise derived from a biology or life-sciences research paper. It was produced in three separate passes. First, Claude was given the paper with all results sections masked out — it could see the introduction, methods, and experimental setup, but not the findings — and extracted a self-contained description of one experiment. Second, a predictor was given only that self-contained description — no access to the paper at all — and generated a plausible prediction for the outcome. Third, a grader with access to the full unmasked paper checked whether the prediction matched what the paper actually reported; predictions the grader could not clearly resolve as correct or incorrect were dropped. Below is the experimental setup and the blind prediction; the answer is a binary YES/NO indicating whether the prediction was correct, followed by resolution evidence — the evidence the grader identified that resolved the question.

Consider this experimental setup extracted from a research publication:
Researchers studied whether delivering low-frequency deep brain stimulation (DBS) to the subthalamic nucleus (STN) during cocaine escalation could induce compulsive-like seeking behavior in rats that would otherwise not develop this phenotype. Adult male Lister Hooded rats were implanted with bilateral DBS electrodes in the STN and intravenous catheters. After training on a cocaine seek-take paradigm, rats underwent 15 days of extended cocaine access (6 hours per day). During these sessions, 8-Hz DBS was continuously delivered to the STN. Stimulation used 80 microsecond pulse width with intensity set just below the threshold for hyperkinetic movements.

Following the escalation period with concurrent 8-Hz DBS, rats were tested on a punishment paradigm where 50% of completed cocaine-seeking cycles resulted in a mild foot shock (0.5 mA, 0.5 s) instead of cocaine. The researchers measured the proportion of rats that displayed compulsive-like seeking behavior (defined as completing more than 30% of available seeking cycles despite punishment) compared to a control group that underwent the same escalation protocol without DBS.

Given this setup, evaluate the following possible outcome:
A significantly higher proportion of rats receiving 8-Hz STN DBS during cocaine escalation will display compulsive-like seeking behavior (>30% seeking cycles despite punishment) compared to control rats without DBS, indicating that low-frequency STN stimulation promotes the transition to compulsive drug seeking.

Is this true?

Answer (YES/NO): YES